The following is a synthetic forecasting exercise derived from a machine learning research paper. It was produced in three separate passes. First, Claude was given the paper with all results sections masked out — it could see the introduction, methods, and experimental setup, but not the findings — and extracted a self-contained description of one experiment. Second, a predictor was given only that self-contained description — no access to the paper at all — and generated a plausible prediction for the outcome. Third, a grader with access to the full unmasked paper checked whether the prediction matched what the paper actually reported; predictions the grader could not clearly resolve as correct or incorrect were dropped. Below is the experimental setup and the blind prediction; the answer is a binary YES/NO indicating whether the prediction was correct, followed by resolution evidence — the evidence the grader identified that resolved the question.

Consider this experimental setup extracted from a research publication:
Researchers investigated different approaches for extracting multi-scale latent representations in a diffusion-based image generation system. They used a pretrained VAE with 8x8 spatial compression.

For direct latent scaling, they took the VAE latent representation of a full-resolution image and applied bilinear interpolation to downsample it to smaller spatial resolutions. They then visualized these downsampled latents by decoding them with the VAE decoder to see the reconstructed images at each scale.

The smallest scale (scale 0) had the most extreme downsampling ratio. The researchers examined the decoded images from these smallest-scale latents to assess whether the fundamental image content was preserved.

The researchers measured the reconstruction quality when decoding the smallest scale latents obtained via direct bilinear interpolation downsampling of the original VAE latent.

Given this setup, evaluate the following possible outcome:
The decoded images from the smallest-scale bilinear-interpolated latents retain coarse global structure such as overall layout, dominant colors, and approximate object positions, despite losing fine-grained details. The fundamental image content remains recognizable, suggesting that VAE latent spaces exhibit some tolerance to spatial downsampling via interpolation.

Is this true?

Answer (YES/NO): NO